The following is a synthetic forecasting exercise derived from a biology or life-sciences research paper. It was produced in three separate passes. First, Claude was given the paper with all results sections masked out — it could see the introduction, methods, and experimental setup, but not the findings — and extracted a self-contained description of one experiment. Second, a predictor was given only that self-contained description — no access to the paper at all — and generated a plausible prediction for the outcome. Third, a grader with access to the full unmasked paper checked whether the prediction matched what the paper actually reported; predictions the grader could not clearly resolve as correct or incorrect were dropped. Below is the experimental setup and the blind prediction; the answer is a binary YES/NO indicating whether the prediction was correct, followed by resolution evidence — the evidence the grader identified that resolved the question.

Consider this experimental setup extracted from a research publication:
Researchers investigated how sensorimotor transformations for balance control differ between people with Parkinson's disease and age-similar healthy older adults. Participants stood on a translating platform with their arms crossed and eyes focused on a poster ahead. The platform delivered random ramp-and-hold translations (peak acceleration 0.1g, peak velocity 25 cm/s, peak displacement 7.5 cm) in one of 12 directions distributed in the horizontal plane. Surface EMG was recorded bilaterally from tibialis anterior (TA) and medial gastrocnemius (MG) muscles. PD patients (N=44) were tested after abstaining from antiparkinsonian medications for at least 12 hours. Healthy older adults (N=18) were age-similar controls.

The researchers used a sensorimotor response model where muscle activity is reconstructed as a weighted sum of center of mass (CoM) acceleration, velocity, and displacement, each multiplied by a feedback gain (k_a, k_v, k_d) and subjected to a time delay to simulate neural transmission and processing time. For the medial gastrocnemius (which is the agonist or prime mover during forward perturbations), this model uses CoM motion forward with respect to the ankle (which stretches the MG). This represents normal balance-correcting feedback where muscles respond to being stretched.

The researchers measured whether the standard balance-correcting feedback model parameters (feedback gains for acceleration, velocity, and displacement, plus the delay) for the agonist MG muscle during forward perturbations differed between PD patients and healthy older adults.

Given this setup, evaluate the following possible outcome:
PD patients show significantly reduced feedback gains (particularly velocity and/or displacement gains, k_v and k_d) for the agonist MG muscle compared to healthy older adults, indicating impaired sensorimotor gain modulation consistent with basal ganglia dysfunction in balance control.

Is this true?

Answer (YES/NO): NO